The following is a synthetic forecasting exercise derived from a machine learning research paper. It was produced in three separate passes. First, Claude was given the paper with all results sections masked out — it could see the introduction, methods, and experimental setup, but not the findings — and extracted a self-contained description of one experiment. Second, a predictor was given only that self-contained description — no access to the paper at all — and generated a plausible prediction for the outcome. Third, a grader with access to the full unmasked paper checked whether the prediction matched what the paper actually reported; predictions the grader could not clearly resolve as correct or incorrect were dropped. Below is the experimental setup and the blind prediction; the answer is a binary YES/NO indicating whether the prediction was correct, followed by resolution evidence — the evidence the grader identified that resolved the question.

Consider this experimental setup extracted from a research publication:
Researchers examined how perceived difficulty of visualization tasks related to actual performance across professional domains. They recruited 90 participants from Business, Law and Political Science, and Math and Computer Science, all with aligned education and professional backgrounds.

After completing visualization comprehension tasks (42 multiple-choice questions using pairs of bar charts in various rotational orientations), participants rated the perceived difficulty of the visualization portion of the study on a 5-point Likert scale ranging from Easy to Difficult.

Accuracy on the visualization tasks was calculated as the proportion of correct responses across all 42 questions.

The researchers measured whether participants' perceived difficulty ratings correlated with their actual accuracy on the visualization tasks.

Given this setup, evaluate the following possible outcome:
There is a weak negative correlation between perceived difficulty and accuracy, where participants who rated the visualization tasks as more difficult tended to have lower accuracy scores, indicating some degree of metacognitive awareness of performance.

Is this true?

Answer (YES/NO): NO